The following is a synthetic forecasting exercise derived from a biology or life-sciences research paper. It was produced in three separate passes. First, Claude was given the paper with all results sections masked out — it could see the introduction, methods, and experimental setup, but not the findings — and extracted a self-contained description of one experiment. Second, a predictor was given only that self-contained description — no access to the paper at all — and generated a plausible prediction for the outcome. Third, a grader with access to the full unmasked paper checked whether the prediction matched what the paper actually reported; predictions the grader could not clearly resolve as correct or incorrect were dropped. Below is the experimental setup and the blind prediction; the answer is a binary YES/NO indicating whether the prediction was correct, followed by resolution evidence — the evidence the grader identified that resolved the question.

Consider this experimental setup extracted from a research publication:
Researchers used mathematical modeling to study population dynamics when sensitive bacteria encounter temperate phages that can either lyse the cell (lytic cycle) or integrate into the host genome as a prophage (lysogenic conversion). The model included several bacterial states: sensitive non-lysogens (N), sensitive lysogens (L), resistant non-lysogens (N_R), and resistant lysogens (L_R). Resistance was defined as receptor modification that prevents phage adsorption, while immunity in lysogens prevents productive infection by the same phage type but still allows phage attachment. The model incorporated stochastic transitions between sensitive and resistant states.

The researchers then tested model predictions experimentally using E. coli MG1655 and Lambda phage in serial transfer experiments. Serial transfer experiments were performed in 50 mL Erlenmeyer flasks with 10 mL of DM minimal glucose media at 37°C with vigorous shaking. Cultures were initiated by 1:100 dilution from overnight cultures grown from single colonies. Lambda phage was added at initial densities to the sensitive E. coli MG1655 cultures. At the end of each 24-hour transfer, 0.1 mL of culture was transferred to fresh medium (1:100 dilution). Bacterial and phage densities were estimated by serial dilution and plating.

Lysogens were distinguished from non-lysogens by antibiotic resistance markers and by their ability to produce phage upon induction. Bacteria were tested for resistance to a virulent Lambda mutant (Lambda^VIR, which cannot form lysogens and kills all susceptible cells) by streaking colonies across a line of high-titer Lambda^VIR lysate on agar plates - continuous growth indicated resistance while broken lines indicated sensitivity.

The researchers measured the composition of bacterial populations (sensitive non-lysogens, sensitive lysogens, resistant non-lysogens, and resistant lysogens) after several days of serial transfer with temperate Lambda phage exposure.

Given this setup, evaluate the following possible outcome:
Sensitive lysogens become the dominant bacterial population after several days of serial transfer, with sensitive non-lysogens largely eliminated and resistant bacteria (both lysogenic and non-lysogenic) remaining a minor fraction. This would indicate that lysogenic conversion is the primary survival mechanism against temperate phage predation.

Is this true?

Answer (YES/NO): NO